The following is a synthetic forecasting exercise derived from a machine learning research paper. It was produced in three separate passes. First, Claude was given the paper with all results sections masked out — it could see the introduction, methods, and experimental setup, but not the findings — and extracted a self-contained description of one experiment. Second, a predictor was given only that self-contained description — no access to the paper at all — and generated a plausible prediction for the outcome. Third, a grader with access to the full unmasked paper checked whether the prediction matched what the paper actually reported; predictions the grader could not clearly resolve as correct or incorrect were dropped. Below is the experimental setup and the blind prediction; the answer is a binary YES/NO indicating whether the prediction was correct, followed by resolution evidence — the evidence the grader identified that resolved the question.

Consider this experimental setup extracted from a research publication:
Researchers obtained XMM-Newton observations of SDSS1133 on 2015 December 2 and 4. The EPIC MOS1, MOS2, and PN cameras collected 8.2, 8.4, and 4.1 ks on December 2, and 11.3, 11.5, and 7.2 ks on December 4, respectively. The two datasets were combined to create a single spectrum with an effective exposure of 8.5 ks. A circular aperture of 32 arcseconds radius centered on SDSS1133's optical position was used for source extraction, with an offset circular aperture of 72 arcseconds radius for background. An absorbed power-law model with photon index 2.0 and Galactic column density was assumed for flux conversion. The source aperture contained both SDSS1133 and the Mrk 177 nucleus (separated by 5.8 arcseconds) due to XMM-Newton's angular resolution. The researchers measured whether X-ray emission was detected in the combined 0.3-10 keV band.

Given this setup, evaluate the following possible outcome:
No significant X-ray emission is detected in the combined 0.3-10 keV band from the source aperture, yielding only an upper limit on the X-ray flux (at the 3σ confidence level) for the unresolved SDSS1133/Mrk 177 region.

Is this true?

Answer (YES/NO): NO